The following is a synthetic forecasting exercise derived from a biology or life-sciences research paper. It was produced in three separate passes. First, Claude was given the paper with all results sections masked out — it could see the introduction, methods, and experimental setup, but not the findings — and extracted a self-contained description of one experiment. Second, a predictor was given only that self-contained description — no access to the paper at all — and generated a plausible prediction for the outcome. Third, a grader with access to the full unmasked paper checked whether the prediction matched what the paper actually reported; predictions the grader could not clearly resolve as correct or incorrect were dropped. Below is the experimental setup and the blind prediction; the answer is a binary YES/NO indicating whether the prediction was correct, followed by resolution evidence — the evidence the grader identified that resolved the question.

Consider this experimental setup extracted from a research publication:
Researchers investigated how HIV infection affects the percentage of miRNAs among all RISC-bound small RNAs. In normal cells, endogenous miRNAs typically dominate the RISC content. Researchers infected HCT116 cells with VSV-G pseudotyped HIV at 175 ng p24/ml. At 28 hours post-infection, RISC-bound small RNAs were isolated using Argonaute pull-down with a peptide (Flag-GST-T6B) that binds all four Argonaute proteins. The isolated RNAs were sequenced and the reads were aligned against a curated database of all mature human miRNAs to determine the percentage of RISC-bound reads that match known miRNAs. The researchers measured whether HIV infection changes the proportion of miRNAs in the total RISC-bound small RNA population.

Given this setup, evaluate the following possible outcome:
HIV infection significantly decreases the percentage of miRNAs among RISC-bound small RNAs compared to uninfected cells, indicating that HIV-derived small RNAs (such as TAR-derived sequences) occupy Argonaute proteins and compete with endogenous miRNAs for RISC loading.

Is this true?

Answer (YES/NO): NO